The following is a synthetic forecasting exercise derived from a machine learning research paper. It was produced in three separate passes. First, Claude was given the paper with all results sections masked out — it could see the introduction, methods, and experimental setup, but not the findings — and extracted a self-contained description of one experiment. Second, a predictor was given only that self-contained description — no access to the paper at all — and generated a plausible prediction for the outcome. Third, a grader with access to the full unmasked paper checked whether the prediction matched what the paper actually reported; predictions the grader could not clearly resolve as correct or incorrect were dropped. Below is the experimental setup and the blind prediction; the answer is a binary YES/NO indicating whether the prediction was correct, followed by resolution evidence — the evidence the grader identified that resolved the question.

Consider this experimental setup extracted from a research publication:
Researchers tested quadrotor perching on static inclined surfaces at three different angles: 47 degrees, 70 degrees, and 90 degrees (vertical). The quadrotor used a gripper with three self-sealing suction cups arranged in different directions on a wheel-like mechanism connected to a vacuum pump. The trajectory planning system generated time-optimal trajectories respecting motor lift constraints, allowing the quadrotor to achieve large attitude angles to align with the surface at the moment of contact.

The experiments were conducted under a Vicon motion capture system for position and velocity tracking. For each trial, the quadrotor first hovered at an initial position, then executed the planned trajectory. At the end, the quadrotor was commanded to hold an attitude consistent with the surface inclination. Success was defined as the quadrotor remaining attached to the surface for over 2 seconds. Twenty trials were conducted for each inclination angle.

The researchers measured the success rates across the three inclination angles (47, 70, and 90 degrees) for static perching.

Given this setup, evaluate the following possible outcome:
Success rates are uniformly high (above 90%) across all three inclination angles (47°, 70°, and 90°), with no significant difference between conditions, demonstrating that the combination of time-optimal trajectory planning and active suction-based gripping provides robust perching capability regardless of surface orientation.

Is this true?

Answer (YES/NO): NO